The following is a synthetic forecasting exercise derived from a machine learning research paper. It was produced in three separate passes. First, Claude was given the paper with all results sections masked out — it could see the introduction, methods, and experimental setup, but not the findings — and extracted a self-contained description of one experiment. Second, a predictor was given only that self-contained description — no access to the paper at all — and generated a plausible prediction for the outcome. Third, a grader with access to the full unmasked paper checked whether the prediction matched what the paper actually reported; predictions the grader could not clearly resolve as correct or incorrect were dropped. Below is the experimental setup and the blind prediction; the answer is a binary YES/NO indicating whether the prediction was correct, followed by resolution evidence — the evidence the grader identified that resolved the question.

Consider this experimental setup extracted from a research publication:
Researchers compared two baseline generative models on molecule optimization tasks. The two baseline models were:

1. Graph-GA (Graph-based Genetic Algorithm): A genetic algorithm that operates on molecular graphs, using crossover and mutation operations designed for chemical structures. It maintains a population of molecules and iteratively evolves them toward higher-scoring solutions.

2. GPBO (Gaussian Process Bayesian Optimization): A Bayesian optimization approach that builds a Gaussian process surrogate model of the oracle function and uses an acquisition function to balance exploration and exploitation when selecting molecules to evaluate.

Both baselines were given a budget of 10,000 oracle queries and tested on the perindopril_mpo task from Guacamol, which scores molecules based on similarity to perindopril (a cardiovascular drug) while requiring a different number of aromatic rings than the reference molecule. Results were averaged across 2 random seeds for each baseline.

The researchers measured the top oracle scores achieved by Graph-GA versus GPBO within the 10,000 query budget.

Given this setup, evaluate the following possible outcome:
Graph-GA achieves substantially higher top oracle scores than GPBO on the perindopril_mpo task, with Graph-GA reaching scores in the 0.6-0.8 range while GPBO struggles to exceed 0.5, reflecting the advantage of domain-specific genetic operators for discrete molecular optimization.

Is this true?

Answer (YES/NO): NO